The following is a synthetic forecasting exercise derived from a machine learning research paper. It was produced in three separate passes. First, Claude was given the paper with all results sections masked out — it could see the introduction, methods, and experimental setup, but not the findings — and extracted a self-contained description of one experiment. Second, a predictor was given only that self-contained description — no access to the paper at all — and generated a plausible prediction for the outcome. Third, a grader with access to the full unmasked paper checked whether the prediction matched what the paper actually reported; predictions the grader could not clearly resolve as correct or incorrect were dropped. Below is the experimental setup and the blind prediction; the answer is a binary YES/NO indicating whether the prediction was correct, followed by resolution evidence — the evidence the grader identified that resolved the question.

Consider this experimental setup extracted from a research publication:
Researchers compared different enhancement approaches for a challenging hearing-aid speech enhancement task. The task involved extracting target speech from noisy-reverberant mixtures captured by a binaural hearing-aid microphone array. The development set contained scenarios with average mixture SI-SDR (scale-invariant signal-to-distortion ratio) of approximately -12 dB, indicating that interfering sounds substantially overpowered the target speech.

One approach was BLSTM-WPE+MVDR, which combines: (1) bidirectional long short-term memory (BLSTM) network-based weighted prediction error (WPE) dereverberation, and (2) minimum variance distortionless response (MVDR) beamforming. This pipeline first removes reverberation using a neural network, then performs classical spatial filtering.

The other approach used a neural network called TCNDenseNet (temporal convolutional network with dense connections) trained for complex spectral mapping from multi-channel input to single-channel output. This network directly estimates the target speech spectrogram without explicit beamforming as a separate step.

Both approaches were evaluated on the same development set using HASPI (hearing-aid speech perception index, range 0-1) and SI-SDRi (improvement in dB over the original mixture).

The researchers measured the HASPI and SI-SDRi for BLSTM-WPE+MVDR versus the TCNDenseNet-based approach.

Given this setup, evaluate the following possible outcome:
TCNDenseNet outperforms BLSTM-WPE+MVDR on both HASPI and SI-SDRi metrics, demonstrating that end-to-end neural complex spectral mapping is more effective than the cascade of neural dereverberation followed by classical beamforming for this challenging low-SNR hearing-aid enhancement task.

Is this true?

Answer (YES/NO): YES